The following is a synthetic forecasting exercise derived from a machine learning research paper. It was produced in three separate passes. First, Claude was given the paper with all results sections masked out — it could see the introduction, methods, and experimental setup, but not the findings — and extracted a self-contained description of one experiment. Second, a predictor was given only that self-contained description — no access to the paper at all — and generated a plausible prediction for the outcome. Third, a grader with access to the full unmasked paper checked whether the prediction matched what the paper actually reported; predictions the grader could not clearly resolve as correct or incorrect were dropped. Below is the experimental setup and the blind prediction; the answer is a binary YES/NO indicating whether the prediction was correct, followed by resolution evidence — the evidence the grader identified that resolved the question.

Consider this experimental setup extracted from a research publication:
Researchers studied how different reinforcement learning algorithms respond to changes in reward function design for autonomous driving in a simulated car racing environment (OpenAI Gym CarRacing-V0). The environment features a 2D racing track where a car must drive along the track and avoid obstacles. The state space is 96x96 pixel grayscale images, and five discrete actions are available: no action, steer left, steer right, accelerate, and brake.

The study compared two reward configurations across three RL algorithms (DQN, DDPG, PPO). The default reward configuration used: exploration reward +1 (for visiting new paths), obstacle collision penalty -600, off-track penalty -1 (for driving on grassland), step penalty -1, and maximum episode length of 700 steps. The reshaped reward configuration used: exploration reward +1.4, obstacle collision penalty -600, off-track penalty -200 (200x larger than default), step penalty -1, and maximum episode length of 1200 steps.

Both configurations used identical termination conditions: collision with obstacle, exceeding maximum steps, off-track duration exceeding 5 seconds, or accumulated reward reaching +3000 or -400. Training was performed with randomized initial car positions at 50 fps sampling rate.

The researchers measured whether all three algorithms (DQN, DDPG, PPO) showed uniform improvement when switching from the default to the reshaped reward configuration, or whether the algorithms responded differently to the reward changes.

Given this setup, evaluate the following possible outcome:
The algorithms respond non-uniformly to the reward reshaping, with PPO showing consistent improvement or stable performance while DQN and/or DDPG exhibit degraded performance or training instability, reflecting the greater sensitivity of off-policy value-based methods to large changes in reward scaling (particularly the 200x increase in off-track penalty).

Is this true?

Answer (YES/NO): YES